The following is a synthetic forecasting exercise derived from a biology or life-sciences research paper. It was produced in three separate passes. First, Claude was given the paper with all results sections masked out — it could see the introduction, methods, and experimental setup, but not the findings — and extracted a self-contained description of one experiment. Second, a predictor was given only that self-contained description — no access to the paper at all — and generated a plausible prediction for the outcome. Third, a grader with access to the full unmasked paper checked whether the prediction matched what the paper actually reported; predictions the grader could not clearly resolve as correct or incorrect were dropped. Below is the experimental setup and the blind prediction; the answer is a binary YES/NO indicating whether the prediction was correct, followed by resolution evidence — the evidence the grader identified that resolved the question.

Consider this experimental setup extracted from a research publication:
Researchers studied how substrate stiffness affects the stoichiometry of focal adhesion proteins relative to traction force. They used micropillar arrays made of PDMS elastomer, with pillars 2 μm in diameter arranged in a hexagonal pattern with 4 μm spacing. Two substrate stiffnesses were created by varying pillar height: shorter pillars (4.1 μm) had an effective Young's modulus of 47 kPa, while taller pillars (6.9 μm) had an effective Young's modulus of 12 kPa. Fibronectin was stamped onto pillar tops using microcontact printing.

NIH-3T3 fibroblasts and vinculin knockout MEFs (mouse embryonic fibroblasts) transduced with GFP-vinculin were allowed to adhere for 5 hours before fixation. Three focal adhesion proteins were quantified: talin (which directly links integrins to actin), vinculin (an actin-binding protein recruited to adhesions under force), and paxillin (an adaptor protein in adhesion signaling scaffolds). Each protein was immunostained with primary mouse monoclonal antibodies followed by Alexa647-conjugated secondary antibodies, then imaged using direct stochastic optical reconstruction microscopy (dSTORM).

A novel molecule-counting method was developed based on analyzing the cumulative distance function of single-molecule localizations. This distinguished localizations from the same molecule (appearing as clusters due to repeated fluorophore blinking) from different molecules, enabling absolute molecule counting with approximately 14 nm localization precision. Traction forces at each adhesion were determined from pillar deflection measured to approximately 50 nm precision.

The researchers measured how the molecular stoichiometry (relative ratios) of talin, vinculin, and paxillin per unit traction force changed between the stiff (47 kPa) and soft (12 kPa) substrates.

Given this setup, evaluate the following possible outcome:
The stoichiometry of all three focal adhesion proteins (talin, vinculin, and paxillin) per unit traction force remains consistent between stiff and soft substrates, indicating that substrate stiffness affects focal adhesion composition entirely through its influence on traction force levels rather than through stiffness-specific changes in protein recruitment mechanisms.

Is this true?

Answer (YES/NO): NO